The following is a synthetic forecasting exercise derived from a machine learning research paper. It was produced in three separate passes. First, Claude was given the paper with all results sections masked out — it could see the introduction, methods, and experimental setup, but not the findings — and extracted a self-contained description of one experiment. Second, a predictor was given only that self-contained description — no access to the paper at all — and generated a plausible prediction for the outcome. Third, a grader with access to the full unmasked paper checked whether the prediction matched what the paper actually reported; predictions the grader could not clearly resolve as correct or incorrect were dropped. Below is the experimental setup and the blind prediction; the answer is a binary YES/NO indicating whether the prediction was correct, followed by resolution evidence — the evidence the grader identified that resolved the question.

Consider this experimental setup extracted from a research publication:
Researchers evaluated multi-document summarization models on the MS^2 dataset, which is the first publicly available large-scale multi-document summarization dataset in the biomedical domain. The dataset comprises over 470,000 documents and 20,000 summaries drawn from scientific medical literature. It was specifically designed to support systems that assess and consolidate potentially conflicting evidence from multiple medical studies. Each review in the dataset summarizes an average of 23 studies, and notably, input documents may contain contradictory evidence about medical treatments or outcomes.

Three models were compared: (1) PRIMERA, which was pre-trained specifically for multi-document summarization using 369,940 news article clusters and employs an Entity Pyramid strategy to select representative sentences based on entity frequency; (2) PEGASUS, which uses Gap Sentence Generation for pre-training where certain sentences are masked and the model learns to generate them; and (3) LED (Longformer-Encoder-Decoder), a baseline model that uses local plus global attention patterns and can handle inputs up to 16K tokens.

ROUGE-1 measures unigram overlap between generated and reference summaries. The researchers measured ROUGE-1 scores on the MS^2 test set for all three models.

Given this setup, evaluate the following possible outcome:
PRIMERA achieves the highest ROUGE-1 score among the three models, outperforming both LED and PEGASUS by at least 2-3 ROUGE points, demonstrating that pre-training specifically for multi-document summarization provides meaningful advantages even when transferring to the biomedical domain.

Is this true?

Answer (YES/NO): NO